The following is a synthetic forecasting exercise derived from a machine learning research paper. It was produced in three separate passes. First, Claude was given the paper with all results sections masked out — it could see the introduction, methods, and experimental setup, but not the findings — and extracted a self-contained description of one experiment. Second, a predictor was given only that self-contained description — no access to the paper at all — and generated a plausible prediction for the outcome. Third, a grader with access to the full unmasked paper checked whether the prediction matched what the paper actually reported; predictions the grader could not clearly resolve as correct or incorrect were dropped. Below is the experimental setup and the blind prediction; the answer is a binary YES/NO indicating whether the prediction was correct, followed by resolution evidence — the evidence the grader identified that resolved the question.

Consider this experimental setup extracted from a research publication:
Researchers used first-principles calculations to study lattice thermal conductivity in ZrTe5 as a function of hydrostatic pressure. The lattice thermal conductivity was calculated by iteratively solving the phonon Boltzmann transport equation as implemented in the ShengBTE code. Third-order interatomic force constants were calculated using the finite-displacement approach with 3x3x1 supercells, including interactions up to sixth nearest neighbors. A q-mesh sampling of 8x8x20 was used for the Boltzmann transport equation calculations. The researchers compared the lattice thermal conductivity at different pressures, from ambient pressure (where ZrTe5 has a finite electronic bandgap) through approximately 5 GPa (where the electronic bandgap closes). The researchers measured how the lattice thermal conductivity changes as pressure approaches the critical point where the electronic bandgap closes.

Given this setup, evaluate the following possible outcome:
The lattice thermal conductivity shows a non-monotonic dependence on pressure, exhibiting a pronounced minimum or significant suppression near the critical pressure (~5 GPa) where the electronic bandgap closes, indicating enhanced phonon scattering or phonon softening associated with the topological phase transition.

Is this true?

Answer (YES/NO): YES